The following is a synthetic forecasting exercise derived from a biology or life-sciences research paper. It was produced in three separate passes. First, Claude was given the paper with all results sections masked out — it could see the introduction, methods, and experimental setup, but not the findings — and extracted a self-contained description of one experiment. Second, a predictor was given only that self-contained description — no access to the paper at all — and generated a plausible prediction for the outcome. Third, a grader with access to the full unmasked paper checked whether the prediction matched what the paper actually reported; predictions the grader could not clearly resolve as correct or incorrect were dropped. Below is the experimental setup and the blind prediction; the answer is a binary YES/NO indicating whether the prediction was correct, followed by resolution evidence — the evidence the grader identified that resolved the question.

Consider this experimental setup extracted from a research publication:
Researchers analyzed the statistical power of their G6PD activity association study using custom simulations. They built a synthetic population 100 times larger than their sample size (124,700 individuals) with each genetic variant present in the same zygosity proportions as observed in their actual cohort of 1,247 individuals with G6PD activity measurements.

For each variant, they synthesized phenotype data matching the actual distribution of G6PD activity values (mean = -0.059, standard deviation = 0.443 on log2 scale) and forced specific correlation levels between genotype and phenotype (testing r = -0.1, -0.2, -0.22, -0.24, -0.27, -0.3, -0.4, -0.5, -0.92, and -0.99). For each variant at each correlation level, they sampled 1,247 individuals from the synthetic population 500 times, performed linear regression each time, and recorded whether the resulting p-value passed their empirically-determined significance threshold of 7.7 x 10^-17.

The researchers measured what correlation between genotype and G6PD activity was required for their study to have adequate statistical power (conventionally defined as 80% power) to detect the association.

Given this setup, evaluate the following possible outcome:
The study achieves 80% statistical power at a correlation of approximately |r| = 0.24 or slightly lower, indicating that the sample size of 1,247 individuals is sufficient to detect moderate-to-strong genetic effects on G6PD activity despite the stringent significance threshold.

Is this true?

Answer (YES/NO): NO